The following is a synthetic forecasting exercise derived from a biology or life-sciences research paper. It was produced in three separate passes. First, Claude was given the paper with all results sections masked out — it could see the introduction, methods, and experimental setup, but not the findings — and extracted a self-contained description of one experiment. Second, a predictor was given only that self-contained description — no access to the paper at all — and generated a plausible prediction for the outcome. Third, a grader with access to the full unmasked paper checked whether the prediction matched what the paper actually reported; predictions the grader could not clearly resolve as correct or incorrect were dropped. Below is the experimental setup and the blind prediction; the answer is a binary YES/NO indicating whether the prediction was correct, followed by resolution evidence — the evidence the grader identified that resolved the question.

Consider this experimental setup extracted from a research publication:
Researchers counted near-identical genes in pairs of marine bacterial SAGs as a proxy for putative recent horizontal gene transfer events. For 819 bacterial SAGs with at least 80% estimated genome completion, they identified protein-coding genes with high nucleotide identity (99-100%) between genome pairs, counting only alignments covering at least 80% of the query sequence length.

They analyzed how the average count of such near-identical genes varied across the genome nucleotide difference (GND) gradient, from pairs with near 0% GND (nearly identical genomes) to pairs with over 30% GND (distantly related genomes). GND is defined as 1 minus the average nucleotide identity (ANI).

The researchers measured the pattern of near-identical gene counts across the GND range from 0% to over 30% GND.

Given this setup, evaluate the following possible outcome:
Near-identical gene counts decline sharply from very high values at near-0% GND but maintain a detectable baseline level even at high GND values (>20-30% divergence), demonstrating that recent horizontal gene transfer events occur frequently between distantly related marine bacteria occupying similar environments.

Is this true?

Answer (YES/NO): NO